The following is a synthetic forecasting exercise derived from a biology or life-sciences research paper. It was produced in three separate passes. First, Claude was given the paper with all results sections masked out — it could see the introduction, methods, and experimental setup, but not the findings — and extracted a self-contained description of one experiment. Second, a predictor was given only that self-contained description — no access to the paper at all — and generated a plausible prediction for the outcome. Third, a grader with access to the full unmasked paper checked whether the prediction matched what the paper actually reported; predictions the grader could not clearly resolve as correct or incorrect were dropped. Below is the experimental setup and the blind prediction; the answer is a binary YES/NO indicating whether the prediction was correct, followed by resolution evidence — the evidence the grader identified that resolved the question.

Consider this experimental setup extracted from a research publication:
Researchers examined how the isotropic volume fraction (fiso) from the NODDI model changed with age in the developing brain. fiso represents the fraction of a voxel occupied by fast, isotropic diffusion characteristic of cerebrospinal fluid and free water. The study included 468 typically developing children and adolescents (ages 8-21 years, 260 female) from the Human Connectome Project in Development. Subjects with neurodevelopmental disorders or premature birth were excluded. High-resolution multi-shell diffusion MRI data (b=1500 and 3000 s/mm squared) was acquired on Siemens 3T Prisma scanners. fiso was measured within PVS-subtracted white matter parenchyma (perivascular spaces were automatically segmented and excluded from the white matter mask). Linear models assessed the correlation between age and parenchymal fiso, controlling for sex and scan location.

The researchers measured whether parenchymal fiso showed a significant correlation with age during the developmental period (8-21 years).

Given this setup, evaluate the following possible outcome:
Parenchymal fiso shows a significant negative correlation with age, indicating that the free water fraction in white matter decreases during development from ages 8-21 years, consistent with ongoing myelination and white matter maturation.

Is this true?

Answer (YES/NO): NO